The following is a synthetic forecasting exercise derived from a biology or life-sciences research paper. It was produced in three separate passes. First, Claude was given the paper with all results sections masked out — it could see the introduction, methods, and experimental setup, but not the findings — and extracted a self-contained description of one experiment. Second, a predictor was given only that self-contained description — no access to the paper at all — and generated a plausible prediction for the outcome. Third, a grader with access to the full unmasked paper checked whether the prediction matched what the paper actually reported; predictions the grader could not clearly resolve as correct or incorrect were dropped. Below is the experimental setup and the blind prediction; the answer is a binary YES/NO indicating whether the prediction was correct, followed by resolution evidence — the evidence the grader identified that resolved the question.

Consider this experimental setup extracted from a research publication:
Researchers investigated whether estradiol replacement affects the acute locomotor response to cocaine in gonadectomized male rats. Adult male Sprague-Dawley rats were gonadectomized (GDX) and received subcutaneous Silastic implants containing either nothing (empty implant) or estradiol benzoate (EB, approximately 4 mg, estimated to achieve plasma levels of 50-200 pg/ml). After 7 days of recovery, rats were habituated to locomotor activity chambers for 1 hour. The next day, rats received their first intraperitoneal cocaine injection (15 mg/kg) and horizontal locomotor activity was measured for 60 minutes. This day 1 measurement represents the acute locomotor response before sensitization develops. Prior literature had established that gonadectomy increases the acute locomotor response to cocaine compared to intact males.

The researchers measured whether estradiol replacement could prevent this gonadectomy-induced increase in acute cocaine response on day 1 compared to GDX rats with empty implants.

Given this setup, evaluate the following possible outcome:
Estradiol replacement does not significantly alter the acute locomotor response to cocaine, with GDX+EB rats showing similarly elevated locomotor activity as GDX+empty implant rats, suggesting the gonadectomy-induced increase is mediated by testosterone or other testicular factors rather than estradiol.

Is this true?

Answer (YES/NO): YES